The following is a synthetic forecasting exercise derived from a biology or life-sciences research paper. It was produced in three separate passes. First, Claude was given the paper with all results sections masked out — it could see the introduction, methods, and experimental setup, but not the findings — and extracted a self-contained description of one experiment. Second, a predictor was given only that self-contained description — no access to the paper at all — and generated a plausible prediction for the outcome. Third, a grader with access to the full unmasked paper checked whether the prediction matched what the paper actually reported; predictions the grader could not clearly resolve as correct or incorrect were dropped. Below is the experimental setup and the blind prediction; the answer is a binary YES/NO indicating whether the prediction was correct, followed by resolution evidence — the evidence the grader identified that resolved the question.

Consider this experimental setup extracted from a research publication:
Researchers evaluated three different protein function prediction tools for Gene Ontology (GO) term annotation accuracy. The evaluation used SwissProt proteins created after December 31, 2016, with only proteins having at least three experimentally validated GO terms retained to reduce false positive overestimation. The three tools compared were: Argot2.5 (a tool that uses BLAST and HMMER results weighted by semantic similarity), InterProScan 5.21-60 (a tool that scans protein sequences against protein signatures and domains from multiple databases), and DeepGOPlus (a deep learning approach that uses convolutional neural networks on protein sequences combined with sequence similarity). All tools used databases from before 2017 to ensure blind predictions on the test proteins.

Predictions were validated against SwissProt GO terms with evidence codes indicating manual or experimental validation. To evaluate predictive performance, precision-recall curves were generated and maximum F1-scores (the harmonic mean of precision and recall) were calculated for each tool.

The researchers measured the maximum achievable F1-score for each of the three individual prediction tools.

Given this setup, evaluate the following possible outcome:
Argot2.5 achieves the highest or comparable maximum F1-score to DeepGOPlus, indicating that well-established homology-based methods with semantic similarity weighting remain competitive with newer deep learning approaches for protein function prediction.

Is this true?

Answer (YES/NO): NO